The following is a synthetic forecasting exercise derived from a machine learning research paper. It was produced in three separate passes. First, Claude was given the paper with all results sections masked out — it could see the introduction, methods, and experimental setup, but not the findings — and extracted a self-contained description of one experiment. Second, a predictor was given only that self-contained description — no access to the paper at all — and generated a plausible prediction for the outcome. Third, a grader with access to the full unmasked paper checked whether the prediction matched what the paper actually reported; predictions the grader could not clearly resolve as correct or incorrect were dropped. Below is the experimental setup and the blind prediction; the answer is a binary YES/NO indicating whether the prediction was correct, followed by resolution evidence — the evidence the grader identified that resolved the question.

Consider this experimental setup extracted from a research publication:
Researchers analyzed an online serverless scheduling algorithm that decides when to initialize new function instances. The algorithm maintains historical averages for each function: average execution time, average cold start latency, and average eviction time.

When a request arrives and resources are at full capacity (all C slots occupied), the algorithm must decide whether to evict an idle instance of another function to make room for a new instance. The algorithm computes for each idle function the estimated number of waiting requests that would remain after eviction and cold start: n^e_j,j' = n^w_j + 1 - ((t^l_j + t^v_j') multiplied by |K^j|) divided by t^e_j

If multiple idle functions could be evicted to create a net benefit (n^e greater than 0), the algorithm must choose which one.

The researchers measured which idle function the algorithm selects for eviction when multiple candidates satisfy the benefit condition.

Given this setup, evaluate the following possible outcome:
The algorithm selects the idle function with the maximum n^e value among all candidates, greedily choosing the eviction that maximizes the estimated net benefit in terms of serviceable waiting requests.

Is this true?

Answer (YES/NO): NO